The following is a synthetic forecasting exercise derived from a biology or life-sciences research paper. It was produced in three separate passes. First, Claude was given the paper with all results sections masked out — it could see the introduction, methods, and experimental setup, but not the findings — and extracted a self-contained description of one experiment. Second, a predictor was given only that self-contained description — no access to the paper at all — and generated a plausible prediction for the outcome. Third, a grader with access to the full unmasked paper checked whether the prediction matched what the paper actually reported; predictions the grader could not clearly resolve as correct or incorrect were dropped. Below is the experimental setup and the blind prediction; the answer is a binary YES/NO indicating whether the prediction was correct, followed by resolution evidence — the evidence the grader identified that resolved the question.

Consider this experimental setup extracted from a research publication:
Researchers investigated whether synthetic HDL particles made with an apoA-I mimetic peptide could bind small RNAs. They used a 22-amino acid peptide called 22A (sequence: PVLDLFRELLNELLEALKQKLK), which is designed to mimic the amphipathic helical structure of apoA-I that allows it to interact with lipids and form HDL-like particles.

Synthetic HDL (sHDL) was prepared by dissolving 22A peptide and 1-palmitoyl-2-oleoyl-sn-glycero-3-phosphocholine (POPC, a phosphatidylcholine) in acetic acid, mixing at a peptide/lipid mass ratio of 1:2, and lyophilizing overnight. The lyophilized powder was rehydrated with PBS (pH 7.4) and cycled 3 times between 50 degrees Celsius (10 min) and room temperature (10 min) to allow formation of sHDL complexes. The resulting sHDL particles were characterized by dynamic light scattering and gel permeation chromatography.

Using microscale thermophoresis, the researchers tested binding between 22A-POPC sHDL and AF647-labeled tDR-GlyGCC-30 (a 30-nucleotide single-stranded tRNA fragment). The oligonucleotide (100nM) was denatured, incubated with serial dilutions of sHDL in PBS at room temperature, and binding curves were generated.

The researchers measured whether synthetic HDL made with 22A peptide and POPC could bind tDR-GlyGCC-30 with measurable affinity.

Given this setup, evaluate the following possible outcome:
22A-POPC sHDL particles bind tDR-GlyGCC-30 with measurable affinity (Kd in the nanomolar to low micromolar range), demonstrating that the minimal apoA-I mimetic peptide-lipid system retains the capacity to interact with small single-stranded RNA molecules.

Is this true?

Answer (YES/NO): NO